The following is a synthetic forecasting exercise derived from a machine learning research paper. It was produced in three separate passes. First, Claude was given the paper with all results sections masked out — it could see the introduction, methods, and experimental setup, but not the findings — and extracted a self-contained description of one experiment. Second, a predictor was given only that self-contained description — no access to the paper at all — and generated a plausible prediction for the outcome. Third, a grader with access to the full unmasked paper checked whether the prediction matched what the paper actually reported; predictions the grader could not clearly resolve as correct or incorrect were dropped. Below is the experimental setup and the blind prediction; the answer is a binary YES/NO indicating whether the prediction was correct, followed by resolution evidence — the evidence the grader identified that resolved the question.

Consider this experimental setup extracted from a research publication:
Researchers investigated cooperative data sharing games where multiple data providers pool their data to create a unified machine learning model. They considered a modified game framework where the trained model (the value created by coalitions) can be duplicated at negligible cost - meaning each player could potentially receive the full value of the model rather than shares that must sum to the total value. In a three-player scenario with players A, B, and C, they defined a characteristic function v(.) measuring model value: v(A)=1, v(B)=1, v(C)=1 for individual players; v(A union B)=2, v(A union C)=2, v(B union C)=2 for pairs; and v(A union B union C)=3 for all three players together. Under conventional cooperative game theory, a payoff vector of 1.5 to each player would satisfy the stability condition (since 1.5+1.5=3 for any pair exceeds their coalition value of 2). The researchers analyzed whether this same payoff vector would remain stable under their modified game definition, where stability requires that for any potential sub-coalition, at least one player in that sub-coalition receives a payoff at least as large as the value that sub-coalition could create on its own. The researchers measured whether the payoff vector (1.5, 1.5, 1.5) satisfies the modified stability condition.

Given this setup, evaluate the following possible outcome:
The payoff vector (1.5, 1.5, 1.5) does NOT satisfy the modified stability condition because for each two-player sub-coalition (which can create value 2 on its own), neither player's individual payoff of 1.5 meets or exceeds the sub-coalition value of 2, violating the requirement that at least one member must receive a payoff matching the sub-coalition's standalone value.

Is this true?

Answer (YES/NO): YES